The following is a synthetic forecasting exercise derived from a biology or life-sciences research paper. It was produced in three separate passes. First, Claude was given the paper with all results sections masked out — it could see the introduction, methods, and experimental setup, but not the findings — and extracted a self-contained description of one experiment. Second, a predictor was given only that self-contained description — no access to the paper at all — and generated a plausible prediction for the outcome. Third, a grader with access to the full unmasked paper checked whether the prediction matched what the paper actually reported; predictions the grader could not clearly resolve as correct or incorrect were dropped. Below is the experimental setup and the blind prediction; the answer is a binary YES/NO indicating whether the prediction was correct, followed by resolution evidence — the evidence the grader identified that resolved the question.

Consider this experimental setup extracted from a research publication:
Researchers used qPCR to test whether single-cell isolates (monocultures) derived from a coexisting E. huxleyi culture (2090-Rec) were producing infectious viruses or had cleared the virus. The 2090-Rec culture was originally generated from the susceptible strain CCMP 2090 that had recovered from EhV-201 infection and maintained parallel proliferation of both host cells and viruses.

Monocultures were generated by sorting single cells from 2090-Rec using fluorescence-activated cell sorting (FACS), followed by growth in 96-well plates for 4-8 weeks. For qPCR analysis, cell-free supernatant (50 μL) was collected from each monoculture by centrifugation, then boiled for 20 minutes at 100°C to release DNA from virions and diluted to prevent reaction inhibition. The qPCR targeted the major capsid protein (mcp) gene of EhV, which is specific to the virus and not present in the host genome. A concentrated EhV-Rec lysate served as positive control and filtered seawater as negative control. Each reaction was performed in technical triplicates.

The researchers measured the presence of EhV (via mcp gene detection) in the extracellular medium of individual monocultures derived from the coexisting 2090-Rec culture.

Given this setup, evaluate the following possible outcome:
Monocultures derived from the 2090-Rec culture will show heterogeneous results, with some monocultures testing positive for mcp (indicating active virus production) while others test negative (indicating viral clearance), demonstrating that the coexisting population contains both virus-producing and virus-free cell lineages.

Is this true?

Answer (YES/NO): NO